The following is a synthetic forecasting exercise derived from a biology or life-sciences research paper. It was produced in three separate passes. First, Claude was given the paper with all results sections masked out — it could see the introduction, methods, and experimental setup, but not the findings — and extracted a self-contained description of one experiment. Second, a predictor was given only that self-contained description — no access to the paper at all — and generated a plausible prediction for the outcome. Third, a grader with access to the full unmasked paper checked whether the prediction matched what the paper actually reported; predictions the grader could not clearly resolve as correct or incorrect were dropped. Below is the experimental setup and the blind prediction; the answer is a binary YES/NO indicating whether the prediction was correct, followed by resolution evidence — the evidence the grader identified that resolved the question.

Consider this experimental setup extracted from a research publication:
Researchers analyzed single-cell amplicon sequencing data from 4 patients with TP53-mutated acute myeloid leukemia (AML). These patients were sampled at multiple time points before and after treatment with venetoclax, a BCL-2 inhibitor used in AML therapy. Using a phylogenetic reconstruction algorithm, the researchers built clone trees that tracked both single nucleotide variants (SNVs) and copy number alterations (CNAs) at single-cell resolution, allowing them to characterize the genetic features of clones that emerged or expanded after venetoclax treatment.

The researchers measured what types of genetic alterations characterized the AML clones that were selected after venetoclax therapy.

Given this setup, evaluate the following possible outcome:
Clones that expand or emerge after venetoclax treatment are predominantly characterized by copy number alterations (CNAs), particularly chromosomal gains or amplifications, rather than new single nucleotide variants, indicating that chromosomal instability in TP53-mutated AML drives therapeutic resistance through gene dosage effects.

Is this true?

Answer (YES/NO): NO